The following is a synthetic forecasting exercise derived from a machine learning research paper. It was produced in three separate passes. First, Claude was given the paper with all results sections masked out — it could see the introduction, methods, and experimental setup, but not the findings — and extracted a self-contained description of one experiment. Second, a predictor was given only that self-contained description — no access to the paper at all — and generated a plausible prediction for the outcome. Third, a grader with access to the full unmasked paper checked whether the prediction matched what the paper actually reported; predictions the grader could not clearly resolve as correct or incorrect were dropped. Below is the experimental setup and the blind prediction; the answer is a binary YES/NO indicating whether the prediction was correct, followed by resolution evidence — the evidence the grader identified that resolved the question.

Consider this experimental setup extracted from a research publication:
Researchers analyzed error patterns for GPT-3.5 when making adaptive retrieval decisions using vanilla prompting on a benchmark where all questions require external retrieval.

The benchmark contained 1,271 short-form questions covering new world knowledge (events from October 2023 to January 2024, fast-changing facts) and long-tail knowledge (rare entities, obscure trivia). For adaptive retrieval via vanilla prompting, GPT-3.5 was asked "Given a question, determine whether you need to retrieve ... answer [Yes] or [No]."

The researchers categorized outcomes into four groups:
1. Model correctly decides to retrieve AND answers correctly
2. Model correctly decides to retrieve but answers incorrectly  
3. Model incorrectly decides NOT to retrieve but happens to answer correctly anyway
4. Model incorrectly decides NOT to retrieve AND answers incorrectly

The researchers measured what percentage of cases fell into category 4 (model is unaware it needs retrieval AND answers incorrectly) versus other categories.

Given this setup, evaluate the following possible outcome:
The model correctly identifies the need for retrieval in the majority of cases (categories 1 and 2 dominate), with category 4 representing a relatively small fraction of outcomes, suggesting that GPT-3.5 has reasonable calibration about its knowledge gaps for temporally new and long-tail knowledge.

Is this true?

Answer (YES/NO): NO